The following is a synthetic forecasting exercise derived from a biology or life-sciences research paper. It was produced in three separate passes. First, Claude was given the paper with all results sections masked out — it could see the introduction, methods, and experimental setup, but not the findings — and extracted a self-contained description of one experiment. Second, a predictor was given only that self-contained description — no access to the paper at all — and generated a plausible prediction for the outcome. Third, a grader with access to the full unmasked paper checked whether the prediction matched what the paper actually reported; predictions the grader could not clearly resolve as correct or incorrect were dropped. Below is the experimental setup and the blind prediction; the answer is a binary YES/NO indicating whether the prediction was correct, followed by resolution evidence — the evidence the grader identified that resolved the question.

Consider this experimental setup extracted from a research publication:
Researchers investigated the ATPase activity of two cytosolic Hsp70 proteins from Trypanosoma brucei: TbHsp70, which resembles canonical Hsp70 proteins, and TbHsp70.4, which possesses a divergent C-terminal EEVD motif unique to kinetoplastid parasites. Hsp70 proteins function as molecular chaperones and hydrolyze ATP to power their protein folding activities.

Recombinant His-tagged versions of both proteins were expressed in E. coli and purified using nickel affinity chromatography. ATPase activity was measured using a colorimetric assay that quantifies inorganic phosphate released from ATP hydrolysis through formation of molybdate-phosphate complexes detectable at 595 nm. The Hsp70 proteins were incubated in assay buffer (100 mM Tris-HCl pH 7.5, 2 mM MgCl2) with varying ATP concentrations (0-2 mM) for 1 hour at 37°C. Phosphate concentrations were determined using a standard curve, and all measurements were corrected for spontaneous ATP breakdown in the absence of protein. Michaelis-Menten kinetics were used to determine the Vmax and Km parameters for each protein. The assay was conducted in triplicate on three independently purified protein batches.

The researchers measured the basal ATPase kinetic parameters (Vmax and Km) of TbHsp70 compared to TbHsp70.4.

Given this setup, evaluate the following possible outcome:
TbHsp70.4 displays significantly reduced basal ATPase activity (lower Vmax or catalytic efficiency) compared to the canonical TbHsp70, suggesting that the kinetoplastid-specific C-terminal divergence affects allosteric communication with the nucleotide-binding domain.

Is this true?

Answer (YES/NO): YES